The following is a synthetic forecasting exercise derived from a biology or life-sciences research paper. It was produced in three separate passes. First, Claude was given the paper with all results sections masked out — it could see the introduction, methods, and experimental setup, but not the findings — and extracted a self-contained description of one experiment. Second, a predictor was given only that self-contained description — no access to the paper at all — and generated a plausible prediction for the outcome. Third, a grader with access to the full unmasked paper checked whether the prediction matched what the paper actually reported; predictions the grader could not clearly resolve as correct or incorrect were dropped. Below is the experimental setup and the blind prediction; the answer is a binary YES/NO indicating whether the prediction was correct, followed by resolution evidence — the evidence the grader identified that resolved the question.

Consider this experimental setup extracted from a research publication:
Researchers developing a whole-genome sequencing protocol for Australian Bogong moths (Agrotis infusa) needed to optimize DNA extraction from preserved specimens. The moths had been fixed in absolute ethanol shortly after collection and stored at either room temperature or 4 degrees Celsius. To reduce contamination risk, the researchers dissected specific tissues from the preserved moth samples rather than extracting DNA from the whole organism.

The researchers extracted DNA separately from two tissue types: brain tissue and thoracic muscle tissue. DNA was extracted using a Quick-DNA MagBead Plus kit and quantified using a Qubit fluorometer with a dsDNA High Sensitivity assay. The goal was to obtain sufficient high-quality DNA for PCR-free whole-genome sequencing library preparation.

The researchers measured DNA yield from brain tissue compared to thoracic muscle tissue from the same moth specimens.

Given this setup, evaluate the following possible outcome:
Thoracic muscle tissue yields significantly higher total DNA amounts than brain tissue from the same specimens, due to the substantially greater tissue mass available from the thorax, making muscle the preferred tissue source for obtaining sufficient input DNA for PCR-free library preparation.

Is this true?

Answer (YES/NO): YES